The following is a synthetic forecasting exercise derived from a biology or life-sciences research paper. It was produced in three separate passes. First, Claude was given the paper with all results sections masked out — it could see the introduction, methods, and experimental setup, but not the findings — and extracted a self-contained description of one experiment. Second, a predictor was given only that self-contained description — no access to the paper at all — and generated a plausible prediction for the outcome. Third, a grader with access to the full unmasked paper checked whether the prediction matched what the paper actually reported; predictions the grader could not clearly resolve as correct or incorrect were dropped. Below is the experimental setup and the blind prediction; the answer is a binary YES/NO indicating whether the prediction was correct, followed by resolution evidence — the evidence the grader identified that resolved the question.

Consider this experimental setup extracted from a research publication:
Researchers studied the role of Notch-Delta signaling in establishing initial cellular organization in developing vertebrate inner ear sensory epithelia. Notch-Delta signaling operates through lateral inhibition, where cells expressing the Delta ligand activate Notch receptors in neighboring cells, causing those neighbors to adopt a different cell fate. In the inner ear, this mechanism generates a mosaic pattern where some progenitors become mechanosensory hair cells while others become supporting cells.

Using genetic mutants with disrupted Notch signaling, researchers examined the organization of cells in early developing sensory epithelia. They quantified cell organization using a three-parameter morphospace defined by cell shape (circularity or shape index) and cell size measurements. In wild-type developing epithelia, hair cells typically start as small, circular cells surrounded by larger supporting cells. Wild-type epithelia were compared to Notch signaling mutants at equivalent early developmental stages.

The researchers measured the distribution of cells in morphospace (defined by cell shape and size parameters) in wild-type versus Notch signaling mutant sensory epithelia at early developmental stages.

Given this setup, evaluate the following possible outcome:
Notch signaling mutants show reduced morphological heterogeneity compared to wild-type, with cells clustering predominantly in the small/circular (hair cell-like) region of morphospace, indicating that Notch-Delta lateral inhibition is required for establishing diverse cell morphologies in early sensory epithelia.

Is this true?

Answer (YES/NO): NO